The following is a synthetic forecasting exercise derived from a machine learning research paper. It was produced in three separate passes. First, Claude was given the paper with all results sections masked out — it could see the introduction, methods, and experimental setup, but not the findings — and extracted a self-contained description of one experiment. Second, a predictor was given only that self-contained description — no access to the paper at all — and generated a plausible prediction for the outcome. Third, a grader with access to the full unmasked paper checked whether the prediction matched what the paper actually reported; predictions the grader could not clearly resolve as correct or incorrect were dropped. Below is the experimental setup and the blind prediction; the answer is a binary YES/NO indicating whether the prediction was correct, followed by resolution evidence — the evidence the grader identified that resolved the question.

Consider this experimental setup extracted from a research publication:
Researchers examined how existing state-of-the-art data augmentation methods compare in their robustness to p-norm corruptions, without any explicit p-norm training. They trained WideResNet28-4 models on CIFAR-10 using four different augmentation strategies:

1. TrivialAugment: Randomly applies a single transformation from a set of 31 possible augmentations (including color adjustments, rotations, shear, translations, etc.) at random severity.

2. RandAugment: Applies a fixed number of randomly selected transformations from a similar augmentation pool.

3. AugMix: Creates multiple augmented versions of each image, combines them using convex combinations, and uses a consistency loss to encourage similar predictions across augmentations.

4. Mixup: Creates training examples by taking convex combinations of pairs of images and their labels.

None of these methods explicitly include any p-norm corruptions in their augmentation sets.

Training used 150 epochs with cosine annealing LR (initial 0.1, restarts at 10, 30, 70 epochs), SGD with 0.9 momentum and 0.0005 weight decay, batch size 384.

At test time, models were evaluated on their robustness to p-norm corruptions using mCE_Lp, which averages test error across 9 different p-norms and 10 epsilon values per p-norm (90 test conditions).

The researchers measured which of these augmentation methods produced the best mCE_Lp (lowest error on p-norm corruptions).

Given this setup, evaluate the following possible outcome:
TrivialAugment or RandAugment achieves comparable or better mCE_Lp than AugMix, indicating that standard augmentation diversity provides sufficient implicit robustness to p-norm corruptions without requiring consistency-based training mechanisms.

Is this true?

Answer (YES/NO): NO